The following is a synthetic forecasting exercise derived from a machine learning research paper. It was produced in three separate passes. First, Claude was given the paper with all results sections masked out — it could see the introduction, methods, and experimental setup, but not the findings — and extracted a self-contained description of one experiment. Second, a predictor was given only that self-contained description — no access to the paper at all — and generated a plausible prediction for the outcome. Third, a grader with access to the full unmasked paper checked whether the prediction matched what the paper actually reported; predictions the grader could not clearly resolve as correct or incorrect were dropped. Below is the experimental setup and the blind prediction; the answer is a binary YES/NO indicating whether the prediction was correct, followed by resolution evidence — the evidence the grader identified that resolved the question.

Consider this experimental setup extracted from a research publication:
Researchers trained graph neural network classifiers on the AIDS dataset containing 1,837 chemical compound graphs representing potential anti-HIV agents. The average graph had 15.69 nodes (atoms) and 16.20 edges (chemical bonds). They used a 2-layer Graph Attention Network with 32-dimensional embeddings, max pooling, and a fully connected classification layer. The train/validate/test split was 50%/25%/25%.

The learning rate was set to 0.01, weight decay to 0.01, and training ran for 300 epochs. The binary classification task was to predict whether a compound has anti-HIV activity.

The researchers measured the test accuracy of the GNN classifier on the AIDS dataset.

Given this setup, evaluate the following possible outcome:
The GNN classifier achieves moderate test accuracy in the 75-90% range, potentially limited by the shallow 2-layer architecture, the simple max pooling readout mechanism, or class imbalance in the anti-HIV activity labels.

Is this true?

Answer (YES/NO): NO